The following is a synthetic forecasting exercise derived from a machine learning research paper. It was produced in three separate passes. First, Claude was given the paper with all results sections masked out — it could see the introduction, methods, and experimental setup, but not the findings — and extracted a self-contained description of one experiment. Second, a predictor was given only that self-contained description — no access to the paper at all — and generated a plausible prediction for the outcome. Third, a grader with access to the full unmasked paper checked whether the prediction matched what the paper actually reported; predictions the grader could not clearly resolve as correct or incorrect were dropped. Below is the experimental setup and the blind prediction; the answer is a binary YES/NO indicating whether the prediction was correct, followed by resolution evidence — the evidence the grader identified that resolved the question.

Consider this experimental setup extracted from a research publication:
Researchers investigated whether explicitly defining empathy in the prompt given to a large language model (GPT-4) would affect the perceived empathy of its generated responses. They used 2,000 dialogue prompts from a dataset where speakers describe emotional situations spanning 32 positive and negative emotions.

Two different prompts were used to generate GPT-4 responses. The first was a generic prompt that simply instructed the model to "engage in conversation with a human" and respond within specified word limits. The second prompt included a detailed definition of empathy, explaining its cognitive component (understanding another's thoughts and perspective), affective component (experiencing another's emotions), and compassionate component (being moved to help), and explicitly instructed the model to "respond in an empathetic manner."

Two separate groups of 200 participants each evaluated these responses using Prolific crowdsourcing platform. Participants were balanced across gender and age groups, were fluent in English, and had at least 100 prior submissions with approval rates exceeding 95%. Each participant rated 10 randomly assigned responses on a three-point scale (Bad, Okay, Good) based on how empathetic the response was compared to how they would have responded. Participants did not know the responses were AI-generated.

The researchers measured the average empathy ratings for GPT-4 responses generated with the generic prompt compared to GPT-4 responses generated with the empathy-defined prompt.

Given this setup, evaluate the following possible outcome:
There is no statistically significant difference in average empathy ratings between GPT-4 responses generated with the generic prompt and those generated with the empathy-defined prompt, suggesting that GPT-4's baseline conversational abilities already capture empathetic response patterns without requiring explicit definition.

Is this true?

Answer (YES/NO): YES